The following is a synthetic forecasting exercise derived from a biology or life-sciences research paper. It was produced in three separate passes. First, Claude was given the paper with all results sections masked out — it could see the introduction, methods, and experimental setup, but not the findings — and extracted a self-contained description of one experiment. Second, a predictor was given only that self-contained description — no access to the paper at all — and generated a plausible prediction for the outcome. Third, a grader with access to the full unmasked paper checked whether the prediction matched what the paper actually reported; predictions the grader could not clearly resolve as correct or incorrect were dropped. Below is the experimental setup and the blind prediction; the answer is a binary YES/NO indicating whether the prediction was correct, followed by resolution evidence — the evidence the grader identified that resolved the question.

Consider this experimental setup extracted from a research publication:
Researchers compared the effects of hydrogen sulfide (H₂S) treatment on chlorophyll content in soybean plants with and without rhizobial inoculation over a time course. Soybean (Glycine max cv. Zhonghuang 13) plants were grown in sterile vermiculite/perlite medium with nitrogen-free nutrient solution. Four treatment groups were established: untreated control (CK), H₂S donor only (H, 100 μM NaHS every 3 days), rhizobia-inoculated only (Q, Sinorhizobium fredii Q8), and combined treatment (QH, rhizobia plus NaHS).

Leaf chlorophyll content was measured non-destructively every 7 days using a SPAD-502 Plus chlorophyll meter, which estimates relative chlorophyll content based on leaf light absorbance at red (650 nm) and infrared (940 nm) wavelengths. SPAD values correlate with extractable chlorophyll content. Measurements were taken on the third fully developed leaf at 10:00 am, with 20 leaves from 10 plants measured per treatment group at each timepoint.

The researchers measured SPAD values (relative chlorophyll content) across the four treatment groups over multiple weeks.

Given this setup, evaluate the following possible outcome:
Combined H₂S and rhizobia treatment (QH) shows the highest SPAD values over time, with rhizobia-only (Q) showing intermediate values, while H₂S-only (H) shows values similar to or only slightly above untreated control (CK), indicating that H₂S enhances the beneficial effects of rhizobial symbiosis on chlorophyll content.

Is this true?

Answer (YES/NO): YES